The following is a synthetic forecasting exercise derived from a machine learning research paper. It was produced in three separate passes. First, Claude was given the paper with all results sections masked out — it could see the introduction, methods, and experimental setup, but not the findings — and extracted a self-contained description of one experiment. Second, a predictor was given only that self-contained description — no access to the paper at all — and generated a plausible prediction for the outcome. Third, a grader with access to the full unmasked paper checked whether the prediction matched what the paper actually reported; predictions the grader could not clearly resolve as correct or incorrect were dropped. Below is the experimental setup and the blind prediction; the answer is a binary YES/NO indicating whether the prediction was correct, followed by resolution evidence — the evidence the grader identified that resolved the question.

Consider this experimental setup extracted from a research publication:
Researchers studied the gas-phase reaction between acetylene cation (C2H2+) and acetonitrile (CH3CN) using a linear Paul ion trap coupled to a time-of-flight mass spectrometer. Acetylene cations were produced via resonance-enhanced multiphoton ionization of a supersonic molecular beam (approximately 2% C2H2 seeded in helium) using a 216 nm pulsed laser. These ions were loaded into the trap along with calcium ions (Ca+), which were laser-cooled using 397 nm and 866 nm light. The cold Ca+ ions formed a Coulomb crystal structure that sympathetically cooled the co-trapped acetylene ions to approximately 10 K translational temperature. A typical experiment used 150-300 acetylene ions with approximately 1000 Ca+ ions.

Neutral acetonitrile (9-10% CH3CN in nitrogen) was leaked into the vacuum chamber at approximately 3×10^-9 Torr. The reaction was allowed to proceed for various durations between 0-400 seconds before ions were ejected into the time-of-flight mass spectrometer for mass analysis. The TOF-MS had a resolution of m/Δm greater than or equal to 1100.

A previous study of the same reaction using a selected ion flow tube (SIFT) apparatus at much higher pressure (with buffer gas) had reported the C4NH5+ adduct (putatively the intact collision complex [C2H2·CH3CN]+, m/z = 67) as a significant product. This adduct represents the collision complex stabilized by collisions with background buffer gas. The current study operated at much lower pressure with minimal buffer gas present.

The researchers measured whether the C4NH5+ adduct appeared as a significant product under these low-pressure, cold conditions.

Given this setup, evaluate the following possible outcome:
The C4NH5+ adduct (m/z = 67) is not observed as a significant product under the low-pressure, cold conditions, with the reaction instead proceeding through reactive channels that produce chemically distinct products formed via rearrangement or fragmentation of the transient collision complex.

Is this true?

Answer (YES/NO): YES